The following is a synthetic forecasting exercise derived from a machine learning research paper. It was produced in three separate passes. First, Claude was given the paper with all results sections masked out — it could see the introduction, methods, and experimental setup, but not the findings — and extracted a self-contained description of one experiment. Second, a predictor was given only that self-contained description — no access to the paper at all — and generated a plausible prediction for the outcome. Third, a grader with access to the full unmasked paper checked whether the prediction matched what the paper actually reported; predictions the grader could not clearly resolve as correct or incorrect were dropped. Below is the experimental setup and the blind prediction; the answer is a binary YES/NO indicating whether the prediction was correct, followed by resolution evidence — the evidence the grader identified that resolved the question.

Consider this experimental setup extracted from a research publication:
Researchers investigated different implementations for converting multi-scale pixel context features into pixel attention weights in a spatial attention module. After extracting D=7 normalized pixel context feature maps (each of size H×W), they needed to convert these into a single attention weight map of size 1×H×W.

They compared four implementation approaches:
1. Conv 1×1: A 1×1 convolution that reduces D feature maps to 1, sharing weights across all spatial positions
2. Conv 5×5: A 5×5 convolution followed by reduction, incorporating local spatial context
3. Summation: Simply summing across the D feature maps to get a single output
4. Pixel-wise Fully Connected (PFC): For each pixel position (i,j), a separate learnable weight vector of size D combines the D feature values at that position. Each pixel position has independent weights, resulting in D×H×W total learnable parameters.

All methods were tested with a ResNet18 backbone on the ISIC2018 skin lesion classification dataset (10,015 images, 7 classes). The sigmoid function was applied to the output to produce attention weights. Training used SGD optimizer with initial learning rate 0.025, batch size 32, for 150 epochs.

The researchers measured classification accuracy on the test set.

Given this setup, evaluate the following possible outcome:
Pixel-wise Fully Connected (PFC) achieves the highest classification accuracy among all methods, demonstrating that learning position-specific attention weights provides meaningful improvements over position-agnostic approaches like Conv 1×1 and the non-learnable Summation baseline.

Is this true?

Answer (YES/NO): YES